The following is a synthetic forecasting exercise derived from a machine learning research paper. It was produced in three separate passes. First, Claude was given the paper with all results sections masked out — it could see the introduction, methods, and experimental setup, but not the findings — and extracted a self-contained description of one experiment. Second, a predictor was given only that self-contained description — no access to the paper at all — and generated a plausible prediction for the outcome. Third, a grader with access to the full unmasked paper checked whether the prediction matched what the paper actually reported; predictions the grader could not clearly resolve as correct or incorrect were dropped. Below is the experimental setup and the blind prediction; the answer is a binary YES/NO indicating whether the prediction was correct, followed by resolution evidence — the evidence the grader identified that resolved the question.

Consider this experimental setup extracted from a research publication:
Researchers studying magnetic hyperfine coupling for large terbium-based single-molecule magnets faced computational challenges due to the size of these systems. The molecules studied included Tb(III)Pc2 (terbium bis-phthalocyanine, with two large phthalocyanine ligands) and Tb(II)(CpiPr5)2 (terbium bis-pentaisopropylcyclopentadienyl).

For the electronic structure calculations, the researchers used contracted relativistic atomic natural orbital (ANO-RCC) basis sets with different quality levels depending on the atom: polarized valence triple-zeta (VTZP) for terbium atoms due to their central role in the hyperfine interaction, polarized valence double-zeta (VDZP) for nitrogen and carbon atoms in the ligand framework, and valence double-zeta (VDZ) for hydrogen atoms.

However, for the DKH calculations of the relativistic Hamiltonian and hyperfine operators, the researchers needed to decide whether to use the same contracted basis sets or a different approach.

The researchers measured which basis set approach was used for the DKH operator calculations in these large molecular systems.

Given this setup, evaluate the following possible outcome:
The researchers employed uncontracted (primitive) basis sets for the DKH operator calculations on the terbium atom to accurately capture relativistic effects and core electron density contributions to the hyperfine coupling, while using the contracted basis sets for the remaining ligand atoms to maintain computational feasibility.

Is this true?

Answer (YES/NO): NO